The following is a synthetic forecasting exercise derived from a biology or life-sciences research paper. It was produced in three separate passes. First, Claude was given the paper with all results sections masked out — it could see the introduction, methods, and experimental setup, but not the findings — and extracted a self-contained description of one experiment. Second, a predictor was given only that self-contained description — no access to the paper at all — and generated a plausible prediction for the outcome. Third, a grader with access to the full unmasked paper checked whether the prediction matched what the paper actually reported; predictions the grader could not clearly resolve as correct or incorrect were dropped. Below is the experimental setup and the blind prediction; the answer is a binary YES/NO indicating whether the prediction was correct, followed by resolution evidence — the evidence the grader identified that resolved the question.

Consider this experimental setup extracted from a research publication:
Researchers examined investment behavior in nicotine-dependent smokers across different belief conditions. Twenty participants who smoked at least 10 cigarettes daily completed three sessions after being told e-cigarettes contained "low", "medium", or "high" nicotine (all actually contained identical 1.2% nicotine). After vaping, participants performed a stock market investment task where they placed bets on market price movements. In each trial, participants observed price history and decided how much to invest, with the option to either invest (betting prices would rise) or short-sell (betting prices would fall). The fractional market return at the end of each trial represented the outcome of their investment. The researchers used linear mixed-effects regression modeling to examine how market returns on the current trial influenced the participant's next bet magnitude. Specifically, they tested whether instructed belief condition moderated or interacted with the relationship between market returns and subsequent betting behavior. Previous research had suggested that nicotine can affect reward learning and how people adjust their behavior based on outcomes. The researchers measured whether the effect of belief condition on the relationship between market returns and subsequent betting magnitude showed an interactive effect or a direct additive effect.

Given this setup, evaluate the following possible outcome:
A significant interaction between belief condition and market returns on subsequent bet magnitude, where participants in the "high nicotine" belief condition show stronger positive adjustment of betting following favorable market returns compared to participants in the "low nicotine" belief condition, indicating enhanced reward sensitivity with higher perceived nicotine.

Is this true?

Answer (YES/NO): NO